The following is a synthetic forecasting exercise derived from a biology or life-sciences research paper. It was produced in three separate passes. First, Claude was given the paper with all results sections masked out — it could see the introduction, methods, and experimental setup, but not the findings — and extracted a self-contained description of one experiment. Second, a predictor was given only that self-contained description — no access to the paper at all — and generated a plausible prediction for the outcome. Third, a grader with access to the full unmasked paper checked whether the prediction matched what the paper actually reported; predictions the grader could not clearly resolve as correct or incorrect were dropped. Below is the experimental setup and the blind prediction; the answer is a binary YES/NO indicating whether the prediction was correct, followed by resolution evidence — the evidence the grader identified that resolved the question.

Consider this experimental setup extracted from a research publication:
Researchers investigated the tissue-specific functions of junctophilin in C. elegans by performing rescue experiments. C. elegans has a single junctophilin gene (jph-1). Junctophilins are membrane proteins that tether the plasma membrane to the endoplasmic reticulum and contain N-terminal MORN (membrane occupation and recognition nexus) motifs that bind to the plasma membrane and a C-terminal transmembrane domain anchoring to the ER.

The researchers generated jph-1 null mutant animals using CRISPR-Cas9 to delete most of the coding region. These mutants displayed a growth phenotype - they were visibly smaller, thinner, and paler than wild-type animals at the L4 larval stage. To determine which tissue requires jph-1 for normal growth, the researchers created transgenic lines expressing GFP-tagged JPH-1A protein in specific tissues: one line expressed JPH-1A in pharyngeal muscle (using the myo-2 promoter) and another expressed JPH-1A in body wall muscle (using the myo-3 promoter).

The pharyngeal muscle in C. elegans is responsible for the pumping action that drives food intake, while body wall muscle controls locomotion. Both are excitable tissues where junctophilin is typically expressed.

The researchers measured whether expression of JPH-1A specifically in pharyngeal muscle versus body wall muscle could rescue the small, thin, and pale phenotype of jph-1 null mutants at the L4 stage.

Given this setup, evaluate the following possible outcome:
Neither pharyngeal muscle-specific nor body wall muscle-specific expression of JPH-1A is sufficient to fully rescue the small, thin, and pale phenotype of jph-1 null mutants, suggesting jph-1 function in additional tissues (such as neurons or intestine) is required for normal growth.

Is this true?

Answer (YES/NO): NO